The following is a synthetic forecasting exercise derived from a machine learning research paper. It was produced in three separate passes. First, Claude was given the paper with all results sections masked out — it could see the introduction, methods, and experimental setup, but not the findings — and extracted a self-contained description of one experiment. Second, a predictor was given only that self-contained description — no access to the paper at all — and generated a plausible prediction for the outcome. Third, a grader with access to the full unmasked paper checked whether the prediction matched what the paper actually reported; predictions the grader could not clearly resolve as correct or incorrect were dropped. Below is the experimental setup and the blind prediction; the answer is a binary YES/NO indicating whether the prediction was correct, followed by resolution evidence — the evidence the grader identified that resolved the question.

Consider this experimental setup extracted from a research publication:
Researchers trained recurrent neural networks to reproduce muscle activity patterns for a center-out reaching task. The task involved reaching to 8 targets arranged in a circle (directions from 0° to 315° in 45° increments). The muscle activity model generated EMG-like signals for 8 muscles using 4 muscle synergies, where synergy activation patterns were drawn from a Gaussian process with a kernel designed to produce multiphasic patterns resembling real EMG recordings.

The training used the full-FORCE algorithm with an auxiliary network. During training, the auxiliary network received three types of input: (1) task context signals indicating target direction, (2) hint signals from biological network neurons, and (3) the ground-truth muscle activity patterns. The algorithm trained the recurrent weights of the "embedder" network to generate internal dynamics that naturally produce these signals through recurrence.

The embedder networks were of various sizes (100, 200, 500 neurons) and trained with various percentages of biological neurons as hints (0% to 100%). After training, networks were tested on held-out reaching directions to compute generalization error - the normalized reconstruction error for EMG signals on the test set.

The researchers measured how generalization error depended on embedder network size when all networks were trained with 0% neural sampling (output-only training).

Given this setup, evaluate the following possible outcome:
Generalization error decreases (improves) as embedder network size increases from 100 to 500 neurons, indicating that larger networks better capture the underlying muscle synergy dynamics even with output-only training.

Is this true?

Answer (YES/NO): YES